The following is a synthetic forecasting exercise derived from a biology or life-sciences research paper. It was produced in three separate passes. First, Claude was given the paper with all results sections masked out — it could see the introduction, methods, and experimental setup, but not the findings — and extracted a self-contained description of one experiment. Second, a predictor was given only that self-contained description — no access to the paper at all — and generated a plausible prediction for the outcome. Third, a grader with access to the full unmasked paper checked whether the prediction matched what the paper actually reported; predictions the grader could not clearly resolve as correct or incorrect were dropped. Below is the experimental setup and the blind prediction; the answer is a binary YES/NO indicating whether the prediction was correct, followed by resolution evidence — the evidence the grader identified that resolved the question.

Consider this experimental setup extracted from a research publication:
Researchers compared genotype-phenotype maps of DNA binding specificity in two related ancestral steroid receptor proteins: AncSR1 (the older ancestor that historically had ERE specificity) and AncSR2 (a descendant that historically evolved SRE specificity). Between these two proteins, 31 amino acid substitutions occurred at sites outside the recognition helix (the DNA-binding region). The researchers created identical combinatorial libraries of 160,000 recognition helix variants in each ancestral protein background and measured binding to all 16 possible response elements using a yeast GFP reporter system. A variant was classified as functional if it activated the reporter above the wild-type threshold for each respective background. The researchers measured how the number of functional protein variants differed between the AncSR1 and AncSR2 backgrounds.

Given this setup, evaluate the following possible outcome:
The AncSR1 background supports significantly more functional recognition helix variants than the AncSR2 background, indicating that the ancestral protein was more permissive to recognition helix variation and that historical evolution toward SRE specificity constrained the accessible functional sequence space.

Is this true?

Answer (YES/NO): NO